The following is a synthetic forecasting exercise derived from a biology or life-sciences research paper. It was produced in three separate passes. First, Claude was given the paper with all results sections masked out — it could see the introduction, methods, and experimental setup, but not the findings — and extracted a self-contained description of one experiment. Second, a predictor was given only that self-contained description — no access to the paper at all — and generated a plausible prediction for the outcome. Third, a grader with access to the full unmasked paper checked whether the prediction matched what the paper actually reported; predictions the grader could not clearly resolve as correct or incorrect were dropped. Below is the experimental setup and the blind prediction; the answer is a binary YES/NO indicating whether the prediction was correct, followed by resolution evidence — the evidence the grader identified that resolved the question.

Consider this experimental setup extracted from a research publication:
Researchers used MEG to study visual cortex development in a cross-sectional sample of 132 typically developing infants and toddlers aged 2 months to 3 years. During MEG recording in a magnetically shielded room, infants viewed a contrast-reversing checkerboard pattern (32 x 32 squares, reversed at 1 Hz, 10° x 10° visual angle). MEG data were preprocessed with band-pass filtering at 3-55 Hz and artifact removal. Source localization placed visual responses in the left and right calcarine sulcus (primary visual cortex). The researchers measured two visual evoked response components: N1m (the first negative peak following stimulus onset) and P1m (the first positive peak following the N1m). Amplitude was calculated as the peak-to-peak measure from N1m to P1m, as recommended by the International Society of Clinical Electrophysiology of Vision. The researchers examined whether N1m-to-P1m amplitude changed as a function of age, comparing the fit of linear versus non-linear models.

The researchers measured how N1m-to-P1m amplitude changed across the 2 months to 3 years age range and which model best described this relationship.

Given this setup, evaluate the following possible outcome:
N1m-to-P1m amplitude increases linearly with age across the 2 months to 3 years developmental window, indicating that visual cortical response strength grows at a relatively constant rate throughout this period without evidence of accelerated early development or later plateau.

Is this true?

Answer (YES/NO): NO